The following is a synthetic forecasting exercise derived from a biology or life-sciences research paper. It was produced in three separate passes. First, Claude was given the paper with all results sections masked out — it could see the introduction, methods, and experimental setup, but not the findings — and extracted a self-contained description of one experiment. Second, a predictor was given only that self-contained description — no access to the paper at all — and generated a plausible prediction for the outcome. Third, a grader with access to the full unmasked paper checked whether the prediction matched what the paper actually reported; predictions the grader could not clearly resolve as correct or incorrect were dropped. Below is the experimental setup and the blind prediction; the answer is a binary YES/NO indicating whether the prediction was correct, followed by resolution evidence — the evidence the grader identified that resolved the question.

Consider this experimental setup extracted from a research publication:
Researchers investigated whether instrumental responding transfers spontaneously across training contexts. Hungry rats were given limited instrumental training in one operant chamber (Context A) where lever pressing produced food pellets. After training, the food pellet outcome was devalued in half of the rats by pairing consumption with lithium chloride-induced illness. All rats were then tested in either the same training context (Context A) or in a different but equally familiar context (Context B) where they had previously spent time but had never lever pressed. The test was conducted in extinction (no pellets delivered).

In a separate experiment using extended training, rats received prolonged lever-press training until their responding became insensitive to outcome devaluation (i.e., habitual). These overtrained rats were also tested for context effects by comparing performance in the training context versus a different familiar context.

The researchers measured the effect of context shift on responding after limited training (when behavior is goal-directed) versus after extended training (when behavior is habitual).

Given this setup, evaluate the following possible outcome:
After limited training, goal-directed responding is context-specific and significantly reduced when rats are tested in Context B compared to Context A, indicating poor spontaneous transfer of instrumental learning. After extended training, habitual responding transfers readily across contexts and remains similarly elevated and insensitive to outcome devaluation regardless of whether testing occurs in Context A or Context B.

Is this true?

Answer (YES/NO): NO